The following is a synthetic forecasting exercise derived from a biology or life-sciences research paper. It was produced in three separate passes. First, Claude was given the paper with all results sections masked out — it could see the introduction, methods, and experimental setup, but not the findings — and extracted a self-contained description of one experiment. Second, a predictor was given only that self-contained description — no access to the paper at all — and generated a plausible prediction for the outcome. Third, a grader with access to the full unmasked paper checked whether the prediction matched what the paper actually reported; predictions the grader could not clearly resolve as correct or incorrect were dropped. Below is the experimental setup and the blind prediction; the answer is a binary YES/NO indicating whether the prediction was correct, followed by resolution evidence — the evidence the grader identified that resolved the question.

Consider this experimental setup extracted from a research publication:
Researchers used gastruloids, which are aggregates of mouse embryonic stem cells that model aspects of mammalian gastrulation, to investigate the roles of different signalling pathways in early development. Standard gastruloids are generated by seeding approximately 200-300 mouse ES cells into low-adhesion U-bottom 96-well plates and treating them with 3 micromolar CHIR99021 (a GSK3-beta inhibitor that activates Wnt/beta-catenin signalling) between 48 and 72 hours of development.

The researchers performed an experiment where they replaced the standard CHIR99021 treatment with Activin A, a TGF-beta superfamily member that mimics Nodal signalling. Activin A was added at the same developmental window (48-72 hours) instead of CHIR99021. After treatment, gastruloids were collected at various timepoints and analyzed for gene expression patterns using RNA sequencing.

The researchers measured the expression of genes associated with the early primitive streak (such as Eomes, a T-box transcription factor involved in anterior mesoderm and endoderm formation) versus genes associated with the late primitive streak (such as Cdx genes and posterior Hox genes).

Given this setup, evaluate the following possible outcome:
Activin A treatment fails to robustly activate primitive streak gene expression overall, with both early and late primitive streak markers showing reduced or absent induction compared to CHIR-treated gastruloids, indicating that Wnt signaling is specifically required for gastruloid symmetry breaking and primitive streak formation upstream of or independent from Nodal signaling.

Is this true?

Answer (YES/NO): NO